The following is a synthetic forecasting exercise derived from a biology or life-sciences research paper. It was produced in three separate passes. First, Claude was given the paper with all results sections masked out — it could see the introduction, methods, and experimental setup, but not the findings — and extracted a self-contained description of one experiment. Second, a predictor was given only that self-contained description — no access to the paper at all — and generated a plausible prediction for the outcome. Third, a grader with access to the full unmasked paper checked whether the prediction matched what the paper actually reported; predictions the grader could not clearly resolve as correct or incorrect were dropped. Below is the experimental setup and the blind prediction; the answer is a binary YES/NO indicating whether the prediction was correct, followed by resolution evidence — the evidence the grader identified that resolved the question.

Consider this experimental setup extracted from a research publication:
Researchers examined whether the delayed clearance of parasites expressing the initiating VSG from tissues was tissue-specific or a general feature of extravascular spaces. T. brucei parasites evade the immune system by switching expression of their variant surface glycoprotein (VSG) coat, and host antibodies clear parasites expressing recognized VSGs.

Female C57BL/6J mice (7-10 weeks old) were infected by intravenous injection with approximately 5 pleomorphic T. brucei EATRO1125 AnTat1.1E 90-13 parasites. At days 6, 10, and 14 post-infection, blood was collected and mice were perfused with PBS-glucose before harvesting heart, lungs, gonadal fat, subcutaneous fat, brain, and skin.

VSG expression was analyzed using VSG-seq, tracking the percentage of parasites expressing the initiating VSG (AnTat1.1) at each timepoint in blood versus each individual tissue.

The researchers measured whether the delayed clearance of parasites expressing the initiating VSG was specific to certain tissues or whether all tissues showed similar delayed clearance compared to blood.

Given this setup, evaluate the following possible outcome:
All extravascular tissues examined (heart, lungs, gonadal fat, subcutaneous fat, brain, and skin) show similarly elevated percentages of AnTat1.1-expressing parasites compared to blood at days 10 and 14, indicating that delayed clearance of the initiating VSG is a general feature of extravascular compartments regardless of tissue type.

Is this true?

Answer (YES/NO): YES